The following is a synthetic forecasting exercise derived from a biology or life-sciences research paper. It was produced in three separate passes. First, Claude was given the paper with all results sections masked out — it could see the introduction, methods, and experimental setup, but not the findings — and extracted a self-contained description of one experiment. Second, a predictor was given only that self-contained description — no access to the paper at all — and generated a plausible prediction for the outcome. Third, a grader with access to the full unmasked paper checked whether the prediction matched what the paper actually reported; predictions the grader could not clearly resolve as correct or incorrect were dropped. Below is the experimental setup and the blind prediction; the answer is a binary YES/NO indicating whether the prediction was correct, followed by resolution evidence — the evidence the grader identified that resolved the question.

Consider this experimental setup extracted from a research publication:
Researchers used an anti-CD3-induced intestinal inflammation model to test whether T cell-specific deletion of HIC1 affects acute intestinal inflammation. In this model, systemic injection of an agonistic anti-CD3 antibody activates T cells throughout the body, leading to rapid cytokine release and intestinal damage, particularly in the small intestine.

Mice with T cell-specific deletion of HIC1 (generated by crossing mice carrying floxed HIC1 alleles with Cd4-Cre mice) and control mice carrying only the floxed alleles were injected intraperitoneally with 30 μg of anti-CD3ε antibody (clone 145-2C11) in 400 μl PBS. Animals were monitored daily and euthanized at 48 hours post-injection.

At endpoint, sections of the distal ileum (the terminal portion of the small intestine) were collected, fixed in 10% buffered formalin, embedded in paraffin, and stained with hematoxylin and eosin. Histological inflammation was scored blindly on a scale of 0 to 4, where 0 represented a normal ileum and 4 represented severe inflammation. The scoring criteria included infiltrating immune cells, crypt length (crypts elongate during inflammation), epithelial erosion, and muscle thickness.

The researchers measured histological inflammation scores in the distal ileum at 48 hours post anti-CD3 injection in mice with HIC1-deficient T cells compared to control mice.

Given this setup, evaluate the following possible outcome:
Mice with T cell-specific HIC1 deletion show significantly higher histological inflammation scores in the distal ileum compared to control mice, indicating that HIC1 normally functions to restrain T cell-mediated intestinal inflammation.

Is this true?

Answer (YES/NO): NO